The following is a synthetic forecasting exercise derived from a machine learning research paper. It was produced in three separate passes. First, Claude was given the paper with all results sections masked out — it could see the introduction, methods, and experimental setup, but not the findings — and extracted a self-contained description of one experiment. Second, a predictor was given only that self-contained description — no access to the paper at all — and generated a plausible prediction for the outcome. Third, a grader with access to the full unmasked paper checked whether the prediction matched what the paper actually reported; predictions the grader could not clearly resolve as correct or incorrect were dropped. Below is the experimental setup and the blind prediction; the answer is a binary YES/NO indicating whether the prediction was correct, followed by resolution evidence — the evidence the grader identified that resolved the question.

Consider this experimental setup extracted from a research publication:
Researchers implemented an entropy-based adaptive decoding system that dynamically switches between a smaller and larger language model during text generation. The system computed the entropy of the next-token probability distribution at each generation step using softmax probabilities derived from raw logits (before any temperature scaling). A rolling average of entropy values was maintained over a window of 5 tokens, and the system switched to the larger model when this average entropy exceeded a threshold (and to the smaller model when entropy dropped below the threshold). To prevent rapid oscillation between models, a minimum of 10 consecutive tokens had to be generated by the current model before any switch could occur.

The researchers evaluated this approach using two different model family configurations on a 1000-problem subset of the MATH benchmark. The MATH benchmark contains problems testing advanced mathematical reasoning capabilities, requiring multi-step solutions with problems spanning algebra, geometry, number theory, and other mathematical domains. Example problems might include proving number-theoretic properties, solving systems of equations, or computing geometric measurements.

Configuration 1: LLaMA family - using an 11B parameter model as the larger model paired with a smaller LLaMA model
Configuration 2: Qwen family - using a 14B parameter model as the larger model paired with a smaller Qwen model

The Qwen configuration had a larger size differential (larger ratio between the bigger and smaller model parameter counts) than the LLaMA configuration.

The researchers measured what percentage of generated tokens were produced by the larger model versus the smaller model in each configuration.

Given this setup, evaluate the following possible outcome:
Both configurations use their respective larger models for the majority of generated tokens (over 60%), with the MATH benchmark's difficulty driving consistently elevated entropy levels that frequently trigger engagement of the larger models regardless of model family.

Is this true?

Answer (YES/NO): NO